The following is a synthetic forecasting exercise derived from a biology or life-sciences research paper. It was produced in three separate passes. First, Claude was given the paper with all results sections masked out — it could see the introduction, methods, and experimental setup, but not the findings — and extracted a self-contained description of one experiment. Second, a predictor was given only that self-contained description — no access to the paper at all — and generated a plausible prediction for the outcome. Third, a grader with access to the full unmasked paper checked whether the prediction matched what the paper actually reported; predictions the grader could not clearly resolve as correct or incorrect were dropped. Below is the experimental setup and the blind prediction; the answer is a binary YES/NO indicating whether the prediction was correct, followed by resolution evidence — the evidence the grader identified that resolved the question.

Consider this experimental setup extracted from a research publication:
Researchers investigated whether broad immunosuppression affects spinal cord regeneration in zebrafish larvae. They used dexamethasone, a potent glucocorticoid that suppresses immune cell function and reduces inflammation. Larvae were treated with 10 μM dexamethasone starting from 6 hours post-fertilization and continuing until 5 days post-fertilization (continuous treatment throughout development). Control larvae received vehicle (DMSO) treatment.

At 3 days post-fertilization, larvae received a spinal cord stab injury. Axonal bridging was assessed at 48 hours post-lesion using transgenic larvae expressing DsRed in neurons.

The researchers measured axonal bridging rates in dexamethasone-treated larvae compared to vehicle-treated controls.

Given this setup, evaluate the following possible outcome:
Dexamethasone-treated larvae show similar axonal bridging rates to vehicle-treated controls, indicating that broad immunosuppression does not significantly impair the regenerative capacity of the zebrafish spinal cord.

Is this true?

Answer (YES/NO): NO